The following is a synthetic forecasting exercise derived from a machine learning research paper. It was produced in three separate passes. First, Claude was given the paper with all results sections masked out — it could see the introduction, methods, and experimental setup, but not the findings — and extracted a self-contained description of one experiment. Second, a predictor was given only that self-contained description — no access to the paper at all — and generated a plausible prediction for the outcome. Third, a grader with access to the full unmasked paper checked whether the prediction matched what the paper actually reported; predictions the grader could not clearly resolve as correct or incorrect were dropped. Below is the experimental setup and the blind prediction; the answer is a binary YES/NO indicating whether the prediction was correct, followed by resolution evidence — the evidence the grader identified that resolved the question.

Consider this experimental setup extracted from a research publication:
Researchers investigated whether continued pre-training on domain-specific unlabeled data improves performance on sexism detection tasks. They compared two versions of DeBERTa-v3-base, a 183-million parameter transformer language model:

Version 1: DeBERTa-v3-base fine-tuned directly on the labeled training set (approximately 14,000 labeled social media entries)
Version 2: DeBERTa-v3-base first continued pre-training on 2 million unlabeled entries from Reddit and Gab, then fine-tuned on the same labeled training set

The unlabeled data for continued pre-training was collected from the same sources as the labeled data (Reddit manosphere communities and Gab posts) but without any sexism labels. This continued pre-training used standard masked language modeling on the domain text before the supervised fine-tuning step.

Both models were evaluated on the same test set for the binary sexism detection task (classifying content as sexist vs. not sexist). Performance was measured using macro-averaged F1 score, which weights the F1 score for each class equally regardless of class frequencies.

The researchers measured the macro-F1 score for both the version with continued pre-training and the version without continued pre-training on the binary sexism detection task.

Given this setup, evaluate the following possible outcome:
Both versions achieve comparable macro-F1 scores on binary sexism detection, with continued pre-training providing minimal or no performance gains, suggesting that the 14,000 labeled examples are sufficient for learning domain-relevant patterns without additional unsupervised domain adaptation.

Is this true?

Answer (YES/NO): NO